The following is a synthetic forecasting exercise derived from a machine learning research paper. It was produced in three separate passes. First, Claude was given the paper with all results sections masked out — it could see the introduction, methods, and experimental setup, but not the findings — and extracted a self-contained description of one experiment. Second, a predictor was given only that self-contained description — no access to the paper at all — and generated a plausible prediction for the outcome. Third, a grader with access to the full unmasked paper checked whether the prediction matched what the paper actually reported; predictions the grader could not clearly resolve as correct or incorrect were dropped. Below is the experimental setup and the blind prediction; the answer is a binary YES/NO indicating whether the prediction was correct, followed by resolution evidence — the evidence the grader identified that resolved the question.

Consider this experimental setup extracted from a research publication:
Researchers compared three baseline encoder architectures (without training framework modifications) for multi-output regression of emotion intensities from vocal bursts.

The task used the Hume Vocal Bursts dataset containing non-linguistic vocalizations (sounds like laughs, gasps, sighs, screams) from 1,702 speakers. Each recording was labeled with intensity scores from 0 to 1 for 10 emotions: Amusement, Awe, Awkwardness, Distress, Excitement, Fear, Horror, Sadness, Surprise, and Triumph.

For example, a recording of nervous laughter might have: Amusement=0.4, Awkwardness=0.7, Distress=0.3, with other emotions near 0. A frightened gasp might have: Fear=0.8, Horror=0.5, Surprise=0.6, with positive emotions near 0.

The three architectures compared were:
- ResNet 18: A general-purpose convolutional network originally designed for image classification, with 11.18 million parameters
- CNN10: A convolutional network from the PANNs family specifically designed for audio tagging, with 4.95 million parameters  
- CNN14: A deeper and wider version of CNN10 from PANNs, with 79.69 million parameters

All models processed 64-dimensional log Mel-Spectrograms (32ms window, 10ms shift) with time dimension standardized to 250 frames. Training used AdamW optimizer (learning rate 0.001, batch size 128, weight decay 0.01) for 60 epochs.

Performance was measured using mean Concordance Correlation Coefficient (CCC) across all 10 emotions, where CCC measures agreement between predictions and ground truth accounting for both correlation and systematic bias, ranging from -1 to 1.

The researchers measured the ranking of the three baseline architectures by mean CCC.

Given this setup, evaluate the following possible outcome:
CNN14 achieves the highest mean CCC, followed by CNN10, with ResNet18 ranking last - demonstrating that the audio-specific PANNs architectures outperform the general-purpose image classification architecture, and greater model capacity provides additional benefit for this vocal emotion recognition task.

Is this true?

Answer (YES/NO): NO